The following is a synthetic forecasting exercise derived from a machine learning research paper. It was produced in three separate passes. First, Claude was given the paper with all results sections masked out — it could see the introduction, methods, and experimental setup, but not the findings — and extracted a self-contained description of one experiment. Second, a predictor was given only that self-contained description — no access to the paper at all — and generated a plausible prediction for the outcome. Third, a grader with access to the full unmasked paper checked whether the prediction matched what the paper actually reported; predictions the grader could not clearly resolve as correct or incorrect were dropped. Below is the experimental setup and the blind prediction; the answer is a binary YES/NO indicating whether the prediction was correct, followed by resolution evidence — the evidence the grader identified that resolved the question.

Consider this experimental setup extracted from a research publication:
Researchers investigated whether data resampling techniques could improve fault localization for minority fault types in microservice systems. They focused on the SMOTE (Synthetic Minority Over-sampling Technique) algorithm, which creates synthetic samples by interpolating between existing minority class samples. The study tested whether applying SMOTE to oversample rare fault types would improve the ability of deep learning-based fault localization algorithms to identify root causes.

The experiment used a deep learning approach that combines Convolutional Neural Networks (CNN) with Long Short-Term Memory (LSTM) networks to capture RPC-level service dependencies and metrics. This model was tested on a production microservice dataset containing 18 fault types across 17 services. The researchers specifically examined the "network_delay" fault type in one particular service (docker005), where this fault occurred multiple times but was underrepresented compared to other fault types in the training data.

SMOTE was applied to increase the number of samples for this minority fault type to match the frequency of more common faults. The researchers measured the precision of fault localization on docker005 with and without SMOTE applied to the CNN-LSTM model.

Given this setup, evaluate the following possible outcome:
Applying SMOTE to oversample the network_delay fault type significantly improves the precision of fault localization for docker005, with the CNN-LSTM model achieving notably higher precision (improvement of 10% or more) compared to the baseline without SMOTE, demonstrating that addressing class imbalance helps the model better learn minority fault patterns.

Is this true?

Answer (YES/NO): NO